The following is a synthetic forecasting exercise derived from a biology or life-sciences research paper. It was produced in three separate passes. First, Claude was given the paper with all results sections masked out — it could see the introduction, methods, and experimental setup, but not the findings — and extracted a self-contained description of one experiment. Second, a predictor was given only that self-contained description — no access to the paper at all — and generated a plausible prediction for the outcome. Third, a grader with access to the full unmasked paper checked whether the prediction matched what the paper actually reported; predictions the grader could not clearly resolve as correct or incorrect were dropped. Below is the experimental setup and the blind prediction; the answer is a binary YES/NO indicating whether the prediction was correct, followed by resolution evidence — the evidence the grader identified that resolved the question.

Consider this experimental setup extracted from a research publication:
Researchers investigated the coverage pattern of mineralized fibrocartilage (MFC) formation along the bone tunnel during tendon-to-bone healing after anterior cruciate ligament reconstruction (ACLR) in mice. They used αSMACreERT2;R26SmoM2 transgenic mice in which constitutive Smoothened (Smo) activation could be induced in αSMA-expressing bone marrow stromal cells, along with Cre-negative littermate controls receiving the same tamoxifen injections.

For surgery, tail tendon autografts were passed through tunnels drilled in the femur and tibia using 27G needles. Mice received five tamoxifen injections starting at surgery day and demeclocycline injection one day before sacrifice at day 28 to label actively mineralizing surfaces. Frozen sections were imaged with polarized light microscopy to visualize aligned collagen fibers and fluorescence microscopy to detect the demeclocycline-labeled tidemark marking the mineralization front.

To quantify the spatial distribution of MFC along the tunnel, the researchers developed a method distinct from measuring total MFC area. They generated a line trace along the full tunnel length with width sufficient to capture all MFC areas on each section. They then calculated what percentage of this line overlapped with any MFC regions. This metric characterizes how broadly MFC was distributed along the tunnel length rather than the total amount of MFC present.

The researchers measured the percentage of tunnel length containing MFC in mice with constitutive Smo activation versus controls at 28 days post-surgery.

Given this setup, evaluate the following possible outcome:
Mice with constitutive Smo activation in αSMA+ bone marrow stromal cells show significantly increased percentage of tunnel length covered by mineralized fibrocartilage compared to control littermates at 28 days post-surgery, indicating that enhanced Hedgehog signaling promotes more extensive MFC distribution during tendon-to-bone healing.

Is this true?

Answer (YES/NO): YES